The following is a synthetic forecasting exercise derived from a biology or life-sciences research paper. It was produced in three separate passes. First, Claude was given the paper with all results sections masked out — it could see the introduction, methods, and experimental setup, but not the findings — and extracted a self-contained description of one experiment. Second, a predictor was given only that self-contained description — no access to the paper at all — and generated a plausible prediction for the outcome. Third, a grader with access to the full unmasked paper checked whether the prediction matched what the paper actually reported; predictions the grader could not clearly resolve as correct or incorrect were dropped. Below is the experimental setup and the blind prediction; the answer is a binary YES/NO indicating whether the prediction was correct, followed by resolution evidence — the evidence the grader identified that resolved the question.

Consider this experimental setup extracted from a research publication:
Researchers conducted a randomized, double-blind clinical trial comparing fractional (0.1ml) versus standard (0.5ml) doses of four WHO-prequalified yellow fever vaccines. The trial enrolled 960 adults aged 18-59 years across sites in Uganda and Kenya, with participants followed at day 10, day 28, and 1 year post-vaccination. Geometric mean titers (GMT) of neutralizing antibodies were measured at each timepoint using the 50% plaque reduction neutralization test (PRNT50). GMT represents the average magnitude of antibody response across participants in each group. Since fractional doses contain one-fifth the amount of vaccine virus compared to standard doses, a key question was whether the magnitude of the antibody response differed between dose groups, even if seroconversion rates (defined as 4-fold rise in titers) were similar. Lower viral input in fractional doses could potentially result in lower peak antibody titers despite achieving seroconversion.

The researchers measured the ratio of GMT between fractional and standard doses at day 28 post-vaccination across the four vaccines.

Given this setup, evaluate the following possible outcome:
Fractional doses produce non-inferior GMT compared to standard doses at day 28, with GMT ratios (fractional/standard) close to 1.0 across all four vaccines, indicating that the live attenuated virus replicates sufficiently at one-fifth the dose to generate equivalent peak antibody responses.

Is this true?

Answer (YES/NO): YES